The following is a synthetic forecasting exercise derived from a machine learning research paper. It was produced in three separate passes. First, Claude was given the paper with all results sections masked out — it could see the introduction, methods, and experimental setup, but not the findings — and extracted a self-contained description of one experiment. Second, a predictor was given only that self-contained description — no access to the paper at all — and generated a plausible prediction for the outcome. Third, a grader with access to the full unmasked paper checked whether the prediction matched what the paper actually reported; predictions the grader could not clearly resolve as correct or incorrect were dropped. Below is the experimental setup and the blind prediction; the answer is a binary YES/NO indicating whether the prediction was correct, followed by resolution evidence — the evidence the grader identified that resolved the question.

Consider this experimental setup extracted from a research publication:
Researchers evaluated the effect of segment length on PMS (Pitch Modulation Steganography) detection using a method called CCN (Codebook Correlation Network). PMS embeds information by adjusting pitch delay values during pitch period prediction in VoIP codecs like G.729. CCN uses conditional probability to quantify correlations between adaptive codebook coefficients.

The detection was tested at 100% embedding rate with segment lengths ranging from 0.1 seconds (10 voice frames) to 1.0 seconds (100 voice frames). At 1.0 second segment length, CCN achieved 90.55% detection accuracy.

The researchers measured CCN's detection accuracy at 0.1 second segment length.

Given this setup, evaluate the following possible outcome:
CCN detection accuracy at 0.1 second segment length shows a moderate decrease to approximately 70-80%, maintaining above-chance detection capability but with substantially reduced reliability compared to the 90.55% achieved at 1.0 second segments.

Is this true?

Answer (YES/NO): NO